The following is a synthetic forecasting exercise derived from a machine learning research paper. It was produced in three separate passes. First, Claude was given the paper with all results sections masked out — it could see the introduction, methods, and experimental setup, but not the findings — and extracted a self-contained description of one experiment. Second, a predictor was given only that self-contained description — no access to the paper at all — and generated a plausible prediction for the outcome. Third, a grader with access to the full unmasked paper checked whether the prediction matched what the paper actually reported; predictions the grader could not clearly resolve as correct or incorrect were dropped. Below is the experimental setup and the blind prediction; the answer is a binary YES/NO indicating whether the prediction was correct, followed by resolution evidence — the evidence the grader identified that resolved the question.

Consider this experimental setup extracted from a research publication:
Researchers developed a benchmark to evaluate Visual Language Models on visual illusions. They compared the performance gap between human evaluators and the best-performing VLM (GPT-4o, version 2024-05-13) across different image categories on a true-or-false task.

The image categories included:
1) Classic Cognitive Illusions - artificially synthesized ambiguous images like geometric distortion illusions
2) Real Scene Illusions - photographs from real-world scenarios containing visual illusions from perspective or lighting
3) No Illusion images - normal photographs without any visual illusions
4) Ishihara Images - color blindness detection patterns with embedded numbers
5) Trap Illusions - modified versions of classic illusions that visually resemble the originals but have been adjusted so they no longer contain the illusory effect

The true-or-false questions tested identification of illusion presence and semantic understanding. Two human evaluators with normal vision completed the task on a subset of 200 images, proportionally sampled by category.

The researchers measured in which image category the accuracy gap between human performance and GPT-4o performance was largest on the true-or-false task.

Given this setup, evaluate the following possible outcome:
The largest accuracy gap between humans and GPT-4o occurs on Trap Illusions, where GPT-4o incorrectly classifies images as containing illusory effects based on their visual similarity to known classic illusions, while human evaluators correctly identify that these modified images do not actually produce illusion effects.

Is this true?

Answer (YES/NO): YES